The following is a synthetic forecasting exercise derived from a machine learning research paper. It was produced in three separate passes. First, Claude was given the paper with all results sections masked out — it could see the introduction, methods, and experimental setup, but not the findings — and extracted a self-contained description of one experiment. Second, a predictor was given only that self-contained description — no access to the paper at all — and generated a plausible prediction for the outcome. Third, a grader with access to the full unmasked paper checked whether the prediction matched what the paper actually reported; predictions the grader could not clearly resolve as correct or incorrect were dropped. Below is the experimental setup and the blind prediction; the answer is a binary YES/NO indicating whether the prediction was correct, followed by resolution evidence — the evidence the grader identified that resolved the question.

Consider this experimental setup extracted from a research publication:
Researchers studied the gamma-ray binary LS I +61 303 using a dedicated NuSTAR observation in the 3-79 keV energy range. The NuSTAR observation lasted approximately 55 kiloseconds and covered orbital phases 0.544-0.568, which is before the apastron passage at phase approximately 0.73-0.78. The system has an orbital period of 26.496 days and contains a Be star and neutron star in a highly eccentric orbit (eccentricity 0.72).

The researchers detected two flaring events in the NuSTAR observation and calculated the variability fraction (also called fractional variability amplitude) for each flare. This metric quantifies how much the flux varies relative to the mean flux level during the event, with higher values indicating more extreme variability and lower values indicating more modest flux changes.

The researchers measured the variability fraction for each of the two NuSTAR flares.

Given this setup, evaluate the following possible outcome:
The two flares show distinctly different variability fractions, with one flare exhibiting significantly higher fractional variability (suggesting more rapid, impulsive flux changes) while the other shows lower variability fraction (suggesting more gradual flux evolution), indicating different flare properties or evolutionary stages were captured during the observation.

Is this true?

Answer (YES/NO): NO